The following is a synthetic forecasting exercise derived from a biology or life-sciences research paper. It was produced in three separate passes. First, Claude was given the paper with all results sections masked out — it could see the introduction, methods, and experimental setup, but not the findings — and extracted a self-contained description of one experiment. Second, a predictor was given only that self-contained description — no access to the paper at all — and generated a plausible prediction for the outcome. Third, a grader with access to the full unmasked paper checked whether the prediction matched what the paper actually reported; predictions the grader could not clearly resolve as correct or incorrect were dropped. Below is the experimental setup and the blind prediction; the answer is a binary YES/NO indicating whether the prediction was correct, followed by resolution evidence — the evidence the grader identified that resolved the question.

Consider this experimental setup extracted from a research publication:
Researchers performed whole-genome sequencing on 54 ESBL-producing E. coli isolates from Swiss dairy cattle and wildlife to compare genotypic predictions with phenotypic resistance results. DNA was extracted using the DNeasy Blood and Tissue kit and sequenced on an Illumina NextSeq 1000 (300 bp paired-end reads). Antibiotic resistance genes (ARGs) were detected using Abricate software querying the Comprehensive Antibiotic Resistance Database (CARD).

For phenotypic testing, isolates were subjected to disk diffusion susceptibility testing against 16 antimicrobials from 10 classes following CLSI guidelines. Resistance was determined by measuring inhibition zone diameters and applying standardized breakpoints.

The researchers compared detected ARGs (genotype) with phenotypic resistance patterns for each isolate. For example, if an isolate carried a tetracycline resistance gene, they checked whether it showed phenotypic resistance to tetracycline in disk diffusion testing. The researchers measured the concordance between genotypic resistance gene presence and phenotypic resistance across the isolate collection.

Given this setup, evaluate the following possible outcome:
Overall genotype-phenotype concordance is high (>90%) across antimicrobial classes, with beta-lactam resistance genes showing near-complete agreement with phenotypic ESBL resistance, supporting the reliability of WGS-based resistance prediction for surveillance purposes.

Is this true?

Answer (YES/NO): NO